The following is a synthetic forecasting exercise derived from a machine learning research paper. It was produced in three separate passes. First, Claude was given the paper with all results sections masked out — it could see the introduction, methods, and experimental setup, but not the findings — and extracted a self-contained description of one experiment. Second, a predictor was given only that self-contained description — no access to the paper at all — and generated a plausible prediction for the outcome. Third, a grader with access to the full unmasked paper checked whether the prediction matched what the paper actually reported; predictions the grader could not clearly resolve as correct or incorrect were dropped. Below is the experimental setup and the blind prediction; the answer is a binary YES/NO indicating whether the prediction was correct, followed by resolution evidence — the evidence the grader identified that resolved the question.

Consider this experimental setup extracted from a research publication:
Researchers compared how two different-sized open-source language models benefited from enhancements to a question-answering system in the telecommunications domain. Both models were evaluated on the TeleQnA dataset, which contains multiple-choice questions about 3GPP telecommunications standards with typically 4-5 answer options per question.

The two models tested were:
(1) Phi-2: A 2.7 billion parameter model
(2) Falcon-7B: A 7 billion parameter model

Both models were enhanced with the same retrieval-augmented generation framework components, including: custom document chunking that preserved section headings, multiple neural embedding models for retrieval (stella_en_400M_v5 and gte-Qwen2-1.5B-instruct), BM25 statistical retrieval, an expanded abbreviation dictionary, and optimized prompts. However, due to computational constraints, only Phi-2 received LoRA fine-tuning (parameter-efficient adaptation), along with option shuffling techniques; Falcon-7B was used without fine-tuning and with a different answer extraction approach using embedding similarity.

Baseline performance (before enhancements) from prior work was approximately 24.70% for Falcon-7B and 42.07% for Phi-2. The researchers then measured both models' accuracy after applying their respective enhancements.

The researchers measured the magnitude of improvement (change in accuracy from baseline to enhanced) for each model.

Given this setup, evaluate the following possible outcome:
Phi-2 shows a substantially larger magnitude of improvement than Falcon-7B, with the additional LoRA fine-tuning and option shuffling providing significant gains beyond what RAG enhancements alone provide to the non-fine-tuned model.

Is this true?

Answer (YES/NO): YES